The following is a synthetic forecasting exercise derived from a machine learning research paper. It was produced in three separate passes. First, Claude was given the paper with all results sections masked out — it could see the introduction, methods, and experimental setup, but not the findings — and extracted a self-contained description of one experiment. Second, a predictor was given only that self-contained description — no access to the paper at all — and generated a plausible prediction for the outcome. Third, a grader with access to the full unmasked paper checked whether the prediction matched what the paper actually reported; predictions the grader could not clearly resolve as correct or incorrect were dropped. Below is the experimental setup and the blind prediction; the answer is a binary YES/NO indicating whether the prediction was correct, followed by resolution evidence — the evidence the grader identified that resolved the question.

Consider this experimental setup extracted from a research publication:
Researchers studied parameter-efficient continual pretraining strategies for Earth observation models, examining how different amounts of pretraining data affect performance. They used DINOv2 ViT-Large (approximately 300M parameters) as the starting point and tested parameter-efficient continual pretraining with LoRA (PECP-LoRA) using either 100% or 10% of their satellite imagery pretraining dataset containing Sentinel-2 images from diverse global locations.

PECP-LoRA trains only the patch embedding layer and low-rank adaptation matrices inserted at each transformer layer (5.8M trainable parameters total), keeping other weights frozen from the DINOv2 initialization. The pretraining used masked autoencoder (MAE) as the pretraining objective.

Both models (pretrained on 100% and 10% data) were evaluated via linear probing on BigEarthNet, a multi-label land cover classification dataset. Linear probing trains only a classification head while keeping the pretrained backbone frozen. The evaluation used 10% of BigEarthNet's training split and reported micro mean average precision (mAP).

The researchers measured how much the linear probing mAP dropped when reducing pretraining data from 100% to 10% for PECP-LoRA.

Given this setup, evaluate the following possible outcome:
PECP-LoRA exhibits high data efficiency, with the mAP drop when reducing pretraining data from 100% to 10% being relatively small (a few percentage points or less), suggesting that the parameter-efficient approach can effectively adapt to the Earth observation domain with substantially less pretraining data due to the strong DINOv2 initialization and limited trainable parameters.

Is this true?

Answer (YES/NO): YES